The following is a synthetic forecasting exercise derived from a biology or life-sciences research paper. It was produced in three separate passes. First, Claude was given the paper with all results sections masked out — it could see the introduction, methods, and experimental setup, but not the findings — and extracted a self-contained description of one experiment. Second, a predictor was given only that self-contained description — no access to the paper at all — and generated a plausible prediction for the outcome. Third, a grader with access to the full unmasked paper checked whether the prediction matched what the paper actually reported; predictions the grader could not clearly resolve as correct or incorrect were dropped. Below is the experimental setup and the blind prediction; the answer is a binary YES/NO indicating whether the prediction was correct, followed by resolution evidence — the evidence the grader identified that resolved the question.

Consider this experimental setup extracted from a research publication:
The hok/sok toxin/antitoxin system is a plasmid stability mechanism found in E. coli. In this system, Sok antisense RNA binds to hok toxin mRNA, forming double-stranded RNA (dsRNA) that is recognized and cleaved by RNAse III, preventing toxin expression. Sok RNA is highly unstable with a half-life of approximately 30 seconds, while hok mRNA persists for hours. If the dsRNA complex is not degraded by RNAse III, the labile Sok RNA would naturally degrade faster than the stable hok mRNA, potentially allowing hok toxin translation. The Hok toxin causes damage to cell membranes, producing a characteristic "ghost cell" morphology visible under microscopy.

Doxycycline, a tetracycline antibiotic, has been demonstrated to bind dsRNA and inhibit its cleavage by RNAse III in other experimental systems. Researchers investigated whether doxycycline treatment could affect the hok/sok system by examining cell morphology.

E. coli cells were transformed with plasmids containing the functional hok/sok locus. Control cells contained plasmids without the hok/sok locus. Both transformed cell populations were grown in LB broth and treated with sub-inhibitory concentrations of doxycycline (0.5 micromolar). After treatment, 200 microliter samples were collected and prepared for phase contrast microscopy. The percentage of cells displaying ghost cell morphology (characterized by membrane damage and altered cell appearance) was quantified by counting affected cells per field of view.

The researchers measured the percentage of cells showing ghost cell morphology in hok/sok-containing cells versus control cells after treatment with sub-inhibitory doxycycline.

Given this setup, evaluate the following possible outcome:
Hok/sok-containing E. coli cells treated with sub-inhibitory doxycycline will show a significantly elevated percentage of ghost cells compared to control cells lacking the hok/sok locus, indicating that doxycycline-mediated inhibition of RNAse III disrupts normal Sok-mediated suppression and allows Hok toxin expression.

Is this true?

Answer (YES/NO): YES